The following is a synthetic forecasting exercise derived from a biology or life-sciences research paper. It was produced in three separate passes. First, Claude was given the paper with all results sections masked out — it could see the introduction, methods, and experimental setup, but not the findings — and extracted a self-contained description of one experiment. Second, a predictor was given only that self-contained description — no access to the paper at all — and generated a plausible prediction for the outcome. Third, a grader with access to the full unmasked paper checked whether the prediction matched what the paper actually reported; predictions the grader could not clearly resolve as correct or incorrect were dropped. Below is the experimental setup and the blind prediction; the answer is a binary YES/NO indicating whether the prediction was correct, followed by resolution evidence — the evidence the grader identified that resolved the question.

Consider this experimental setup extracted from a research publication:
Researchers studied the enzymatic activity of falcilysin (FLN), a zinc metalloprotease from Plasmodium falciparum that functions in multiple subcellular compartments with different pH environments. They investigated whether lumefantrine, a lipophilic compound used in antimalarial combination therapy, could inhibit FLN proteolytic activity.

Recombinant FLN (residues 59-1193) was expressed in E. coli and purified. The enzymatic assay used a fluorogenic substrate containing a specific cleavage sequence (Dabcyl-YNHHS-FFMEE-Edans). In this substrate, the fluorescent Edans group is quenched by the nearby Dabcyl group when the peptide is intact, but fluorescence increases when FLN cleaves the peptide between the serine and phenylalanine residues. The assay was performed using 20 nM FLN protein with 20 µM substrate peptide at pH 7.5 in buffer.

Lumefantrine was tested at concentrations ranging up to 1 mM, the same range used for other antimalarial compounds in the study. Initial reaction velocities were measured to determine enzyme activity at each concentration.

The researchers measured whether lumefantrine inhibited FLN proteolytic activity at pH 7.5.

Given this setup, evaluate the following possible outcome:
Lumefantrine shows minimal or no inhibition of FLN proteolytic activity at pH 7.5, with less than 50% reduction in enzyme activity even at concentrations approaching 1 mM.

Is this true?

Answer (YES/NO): YES